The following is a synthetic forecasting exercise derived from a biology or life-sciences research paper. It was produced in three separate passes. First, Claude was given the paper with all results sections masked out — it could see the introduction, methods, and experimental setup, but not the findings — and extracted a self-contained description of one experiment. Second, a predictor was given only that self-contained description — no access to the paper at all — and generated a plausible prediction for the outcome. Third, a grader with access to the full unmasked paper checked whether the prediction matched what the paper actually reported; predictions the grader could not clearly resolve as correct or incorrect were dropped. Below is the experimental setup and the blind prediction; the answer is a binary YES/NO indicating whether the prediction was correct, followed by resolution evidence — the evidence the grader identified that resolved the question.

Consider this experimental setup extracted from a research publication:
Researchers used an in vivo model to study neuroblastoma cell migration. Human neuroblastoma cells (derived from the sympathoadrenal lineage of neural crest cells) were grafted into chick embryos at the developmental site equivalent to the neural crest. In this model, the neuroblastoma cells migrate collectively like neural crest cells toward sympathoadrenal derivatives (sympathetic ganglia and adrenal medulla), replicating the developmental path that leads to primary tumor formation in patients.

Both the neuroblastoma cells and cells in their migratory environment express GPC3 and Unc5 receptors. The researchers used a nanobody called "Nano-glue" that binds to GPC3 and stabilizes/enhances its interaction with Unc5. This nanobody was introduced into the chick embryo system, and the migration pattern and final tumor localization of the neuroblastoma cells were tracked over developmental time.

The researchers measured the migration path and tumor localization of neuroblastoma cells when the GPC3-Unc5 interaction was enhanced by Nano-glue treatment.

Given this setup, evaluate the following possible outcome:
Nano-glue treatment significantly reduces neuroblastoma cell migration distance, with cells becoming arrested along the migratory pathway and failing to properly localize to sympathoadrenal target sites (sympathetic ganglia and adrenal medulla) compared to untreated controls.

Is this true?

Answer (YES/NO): NO